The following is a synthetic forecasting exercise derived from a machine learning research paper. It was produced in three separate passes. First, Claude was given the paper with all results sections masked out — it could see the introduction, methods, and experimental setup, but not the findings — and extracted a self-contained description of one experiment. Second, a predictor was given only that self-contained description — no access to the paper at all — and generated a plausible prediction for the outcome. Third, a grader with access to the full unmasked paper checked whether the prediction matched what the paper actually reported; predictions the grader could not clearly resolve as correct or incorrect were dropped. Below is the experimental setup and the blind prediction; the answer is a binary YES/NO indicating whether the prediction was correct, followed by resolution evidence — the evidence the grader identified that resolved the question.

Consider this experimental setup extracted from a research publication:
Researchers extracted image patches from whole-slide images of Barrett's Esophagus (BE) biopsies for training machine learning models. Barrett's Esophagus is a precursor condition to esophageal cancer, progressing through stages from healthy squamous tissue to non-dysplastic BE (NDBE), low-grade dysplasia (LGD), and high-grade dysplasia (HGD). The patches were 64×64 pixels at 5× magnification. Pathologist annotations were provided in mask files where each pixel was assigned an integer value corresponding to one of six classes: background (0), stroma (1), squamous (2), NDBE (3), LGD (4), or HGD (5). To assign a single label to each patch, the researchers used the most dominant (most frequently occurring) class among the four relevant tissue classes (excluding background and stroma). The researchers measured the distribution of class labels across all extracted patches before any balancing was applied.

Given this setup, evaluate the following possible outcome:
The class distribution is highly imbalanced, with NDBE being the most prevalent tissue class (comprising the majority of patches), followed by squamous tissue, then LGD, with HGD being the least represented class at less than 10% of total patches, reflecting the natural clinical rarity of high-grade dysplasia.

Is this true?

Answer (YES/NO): NO